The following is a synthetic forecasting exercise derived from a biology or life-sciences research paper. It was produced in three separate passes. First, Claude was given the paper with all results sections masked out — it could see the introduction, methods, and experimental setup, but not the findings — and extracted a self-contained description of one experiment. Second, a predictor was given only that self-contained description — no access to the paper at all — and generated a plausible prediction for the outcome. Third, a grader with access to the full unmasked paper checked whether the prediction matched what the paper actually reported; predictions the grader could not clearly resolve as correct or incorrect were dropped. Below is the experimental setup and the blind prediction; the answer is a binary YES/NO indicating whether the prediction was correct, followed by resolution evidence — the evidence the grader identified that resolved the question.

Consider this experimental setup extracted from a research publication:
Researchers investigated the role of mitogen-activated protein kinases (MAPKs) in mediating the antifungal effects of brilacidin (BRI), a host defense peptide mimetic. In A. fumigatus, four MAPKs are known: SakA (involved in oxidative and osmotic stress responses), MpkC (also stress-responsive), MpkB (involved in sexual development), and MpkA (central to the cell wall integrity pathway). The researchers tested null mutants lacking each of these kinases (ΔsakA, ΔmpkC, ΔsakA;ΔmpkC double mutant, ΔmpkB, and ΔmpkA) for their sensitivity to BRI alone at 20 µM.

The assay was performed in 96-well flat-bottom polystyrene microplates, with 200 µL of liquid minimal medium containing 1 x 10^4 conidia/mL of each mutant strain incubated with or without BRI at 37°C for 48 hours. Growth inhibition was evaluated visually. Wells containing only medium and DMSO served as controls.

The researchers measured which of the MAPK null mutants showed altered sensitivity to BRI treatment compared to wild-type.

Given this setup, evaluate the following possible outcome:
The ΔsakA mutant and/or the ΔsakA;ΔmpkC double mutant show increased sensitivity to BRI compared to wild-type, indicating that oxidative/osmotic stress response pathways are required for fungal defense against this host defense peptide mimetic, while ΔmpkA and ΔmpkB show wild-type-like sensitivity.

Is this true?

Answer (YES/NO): NO